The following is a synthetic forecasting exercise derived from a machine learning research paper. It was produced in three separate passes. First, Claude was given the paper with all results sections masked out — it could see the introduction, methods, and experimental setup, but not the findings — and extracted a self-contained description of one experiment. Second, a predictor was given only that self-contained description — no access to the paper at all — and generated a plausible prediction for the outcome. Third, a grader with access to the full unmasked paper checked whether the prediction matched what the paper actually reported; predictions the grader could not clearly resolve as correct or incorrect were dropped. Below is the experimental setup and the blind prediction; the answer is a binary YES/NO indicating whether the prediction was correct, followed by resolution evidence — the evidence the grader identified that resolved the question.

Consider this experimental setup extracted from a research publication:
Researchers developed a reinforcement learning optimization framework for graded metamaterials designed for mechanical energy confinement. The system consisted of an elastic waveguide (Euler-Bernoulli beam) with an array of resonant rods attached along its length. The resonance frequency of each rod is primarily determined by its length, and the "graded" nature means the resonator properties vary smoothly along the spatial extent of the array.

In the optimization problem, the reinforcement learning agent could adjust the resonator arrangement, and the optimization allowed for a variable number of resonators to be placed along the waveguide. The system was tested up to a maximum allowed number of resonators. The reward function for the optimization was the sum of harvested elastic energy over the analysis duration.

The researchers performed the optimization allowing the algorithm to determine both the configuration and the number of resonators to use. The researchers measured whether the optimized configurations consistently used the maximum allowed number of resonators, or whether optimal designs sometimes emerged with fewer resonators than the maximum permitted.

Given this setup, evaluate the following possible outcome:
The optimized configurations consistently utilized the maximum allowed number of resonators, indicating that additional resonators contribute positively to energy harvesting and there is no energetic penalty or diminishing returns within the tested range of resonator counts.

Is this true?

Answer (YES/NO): NO